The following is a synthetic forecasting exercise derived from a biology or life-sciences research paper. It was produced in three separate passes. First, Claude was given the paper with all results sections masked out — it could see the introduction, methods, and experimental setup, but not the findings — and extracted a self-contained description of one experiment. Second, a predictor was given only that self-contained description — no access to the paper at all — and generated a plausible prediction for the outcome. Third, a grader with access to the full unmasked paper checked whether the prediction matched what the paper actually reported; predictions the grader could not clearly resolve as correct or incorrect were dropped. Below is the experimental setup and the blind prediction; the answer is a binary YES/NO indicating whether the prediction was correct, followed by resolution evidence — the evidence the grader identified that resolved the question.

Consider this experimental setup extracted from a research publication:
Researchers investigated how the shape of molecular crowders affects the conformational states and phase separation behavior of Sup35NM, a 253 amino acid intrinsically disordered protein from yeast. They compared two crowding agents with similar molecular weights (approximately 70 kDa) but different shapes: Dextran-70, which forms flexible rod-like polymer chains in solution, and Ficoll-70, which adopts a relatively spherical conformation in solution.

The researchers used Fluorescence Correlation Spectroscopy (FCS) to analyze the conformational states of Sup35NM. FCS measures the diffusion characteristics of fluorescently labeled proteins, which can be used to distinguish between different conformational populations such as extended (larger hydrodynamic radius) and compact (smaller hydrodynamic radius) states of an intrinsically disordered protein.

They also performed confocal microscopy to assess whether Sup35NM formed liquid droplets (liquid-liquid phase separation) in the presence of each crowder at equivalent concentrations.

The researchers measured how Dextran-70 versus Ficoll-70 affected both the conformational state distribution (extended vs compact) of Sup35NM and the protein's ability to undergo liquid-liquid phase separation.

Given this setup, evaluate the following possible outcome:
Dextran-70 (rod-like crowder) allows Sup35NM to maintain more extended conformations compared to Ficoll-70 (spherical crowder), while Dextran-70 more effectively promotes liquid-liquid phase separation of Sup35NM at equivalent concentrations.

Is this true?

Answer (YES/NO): YES